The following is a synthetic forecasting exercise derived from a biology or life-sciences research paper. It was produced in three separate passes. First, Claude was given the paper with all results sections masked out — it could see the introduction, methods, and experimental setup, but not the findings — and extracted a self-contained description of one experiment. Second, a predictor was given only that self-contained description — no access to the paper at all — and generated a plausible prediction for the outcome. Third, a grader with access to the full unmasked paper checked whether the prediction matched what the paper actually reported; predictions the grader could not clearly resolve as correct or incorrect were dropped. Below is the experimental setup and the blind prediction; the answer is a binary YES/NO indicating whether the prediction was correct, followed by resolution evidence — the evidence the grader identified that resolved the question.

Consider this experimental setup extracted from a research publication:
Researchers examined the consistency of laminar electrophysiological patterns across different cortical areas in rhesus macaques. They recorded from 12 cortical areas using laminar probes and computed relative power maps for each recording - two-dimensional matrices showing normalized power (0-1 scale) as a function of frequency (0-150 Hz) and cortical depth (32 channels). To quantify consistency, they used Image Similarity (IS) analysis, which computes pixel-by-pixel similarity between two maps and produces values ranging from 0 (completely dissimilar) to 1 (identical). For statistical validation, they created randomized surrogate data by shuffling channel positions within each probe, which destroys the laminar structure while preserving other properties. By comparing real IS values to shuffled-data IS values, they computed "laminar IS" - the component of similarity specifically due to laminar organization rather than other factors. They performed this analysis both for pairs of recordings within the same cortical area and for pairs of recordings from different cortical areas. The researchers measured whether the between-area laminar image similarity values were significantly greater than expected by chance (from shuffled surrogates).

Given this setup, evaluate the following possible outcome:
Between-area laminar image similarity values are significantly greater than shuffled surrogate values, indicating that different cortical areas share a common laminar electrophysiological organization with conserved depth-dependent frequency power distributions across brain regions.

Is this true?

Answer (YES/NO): YES